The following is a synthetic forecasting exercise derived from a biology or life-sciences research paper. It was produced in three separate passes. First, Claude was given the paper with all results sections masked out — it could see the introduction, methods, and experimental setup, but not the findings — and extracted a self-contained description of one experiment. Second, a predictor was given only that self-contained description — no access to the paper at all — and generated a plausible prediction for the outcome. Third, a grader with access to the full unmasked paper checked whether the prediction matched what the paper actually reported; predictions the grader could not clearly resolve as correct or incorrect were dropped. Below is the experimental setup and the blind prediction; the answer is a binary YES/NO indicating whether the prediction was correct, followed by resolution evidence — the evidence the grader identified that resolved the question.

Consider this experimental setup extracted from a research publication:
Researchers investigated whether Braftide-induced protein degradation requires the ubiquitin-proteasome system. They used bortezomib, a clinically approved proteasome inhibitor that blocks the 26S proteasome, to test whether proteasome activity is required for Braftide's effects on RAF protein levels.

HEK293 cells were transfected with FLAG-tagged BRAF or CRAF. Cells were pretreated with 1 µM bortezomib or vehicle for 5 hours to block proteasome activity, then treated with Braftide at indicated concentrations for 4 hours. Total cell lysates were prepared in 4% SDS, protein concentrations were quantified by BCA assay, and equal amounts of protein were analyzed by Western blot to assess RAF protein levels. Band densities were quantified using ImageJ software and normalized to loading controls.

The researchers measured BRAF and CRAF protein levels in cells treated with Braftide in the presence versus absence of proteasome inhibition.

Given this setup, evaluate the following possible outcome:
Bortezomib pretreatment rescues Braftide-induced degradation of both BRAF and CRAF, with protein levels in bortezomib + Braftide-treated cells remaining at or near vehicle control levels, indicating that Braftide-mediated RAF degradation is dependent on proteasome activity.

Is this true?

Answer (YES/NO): YES